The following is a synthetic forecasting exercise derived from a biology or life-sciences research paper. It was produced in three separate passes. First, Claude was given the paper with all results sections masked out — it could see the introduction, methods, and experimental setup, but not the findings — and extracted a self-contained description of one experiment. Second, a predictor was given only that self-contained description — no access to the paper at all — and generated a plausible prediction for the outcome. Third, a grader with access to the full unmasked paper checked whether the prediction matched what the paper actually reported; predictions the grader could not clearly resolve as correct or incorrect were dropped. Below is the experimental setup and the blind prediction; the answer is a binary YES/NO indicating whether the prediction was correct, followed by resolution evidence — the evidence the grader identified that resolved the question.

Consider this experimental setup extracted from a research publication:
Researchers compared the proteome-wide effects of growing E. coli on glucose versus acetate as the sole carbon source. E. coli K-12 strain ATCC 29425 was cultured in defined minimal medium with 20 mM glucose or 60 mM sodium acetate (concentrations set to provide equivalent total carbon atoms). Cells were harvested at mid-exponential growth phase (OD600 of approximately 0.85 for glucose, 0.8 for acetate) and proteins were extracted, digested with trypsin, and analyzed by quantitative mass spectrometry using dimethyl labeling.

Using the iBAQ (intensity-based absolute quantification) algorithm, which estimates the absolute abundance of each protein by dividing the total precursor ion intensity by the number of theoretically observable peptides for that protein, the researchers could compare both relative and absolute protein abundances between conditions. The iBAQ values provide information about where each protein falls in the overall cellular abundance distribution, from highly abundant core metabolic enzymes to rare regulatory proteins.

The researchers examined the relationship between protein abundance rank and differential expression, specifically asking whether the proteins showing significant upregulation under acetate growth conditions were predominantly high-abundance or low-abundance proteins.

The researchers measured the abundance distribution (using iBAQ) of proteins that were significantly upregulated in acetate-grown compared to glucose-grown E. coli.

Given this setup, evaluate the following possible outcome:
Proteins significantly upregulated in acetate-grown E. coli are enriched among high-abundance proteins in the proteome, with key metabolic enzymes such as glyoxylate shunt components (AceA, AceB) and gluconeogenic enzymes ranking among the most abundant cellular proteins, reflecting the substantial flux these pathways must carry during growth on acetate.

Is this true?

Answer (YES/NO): NO